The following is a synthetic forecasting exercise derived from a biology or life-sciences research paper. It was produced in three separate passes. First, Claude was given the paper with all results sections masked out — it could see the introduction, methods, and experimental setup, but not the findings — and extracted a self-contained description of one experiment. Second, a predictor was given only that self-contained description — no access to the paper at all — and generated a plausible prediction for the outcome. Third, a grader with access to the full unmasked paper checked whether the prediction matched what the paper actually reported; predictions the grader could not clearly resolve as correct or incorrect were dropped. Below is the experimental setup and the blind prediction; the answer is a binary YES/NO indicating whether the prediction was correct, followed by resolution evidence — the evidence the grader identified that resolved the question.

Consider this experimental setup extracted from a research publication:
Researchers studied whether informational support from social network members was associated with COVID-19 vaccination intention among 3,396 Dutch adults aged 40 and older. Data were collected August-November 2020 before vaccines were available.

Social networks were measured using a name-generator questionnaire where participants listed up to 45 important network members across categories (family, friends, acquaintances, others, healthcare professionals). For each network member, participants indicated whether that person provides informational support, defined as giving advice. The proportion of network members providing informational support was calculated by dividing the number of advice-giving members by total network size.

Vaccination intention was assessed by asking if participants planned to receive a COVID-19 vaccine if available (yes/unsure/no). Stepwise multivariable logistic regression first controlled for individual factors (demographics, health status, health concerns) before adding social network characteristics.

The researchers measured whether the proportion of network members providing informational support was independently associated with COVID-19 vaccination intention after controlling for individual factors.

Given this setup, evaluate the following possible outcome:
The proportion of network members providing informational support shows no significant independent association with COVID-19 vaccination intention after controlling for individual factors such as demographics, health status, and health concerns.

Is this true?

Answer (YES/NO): NO